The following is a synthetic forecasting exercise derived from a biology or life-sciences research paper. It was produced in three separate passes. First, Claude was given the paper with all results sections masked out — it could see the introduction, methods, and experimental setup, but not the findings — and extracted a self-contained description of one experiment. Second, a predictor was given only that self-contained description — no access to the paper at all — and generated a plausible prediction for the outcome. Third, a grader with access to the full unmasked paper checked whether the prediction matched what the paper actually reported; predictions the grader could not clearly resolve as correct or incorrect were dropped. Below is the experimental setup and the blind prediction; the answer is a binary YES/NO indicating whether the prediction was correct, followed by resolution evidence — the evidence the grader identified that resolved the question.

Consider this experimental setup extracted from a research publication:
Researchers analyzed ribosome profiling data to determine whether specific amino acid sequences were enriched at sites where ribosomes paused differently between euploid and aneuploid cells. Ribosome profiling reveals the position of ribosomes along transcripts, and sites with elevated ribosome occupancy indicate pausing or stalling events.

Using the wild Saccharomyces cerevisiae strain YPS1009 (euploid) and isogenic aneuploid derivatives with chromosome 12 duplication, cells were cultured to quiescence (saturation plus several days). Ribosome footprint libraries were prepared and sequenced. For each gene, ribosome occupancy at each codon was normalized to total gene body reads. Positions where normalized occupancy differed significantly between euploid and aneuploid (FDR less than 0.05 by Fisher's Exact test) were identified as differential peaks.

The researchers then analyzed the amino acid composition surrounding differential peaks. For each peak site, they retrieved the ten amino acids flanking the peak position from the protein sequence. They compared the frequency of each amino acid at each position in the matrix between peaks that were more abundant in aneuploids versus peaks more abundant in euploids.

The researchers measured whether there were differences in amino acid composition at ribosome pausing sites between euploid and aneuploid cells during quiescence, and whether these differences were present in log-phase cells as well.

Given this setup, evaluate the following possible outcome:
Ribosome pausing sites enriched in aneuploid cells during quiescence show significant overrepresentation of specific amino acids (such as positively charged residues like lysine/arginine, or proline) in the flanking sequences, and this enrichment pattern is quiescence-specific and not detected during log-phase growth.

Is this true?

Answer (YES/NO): YES